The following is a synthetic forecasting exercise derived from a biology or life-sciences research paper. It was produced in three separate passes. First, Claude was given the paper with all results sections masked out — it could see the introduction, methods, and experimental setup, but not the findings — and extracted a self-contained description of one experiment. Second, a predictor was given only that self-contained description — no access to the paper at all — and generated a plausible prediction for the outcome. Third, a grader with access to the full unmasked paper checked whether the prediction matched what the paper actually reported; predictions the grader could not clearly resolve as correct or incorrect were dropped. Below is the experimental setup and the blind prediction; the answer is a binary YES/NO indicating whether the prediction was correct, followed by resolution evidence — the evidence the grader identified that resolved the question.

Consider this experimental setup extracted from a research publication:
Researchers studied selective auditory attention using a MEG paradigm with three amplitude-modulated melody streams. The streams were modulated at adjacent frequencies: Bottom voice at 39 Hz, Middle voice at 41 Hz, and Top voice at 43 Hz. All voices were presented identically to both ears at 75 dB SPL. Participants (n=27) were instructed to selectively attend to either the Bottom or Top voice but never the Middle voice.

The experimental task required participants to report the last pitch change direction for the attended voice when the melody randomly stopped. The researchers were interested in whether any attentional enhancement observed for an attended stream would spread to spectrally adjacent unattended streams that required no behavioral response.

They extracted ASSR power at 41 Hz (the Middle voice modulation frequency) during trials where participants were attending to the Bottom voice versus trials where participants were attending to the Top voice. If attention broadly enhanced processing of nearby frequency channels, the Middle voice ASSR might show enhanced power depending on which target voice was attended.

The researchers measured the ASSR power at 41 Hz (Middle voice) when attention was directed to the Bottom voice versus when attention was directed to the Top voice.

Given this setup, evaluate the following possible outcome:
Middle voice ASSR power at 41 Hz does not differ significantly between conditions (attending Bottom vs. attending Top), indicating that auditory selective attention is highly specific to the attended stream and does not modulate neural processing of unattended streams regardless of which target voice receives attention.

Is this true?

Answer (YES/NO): YES